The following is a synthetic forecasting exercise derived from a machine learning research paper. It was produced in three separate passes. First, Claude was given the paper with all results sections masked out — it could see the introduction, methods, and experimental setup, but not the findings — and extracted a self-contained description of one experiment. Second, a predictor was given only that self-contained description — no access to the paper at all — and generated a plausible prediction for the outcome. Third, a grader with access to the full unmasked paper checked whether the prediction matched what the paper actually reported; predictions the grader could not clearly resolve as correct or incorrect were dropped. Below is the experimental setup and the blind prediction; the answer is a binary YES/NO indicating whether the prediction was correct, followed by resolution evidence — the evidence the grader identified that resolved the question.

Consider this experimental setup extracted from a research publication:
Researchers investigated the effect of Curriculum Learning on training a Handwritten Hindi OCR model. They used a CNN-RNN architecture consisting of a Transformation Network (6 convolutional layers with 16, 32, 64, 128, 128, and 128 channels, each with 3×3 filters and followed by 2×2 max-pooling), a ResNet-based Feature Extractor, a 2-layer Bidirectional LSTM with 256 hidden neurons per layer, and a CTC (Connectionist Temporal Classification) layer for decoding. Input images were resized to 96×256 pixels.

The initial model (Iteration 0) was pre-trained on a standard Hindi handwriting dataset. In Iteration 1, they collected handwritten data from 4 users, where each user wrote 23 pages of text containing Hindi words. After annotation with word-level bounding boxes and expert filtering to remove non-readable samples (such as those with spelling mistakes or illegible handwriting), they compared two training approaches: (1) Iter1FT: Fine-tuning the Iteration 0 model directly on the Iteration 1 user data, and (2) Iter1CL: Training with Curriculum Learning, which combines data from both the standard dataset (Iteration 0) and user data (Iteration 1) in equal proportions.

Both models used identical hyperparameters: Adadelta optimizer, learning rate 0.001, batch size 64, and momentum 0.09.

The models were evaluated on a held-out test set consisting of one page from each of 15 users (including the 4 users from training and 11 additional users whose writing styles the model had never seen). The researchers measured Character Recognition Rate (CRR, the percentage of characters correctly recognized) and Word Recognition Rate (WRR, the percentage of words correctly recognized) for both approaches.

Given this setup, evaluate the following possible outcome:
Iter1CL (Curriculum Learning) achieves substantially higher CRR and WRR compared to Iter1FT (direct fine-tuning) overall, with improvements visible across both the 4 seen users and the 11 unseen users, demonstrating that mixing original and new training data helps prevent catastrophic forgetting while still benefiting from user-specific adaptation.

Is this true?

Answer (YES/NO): NO